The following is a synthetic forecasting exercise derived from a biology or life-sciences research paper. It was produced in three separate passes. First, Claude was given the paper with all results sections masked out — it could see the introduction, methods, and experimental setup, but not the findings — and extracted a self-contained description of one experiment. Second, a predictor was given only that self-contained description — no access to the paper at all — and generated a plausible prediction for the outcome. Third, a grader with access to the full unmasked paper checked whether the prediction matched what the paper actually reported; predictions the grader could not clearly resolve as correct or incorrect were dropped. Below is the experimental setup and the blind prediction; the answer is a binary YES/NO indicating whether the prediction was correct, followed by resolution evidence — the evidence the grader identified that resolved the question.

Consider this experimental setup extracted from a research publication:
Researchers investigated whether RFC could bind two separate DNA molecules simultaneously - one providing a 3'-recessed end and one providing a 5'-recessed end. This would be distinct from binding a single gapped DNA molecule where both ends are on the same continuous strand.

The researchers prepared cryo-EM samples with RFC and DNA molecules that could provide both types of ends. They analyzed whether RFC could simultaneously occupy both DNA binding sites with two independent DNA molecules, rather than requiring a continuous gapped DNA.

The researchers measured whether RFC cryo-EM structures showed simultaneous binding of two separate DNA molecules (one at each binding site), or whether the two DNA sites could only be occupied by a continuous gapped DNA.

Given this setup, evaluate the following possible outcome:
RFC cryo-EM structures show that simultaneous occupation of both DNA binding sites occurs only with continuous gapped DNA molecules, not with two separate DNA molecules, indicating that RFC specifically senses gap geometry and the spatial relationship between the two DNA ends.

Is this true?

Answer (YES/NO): NO